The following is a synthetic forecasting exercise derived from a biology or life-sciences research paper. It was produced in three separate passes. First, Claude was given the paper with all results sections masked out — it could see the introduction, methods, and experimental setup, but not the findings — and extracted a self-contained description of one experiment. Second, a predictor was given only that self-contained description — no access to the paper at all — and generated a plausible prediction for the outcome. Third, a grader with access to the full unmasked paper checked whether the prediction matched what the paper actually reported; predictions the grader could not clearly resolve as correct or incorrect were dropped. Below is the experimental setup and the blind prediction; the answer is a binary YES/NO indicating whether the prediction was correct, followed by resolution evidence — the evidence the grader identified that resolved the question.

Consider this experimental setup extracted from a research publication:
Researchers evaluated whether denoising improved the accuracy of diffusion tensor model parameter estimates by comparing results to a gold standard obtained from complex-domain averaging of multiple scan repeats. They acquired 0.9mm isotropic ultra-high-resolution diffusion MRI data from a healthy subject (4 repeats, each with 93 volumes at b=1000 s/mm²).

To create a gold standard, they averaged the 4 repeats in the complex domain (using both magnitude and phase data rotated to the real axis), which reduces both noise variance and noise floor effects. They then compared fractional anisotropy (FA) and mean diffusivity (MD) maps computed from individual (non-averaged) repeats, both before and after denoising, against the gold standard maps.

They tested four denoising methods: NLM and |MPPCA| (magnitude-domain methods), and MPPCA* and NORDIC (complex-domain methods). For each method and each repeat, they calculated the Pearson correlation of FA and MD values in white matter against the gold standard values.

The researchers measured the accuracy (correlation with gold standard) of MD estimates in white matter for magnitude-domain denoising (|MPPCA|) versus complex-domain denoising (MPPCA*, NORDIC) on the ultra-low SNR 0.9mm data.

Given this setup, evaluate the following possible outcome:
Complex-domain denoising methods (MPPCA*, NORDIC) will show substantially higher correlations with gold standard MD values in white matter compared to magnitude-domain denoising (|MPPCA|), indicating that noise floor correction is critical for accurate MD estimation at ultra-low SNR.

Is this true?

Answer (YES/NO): YES